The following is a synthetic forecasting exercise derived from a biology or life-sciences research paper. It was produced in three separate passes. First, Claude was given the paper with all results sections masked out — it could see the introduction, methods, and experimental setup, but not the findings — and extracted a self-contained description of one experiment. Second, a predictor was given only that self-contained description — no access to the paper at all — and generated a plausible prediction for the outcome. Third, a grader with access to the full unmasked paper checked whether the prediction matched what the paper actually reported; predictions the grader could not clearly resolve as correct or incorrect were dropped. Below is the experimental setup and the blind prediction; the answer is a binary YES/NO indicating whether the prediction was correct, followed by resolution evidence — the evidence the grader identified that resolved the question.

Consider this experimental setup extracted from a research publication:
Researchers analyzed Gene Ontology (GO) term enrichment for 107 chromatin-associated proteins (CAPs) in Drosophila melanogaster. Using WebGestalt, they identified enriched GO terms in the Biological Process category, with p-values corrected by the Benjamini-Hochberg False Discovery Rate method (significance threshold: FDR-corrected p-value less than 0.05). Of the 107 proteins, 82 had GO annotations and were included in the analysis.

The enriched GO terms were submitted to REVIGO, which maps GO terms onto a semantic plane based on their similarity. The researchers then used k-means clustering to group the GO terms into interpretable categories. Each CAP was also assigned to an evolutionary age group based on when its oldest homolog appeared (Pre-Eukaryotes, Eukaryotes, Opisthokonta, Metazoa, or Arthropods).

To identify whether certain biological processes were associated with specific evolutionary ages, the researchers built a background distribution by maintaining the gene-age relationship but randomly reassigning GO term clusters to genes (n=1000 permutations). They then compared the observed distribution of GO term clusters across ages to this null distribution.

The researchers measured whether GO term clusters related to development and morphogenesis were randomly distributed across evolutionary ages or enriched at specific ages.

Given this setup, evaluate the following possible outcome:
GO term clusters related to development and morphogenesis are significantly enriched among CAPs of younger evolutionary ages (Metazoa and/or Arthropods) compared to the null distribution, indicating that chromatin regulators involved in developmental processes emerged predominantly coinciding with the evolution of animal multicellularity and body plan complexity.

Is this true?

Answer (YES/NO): NO